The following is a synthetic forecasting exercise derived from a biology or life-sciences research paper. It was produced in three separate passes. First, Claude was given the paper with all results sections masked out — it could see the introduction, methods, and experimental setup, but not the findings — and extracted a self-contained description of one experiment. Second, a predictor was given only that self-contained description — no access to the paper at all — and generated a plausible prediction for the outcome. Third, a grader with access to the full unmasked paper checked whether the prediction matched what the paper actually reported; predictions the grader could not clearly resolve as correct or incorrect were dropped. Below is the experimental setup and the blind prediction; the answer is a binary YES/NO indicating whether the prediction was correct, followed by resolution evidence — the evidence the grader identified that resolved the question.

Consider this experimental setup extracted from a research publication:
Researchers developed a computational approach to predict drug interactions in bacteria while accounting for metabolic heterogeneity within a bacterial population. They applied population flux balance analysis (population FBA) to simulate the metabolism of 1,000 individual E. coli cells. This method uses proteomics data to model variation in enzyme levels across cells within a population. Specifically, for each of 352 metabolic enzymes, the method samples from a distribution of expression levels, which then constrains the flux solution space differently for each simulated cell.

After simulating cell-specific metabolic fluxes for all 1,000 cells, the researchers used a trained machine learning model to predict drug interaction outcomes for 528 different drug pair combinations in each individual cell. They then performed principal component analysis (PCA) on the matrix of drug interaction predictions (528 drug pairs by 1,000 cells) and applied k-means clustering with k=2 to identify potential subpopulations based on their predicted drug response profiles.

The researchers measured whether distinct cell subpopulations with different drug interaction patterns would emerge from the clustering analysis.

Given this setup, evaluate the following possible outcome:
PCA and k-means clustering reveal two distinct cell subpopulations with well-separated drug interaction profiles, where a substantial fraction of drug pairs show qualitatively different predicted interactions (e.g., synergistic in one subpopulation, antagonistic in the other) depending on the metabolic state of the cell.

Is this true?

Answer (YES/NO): NO